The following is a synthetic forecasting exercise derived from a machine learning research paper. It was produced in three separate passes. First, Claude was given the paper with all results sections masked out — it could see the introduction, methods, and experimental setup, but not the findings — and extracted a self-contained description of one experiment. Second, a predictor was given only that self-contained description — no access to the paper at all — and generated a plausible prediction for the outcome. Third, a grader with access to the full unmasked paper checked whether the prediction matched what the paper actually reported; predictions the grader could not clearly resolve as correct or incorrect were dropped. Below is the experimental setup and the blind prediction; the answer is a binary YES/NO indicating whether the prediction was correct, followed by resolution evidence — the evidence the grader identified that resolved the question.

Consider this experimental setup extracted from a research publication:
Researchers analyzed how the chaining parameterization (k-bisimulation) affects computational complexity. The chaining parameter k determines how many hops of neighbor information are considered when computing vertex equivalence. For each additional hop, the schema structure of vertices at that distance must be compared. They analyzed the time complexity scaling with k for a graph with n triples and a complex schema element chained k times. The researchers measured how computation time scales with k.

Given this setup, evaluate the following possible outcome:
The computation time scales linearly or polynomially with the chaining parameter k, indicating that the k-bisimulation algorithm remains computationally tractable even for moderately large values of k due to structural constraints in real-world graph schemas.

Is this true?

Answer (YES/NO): YES